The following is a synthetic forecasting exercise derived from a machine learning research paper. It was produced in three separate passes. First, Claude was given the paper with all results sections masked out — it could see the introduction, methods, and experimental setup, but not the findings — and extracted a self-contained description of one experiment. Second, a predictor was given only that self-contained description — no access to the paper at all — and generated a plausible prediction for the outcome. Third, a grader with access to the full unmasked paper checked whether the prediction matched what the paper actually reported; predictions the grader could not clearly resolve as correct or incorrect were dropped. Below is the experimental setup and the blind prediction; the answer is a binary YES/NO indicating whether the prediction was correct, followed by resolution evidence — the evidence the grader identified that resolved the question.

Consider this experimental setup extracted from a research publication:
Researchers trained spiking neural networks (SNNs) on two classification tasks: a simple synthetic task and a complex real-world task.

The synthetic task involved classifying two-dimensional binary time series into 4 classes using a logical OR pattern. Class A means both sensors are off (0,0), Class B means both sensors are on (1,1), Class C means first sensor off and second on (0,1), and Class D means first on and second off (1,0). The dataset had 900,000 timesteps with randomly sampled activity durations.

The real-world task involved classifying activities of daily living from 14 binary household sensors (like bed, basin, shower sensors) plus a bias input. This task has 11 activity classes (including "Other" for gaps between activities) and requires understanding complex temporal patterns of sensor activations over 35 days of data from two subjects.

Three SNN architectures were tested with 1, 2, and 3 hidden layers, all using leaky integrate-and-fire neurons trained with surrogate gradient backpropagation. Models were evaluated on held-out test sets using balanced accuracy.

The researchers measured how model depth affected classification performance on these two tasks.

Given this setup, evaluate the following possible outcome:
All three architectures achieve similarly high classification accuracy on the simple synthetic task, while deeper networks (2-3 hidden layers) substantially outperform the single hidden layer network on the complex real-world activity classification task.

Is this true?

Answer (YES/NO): NO